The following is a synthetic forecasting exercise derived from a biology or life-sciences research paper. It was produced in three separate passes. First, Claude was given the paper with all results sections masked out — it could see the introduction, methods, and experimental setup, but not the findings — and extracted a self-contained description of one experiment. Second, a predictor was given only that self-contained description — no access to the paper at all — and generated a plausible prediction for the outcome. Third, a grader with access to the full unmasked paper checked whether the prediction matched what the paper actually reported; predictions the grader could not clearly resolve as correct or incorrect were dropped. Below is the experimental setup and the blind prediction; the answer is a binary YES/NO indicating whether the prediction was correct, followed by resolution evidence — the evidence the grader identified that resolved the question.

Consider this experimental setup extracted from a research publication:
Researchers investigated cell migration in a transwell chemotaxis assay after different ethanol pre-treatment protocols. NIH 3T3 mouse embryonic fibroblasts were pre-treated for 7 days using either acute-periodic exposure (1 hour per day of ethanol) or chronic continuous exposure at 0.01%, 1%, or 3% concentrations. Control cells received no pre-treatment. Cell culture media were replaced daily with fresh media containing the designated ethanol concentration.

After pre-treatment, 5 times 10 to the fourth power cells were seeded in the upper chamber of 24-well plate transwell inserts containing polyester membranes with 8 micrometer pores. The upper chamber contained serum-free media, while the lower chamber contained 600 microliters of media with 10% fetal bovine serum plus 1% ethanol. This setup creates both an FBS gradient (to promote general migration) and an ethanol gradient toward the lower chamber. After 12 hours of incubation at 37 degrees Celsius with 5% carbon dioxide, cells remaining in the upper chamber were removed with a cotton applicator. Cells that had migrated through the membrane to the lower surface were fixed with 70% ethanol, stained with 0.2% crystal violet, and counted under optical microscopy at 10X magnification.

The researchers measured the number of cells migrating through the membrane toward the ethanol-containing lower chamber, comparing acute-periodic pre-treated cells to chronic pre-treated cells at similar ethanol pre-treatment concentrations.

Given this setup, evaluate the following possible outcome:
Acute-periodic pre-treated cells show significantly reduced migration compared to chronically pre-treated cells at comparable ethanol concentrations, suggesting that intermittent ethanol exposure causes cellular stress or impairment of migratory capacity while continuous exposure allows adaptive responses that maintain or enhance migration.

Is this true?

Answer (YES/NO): YES